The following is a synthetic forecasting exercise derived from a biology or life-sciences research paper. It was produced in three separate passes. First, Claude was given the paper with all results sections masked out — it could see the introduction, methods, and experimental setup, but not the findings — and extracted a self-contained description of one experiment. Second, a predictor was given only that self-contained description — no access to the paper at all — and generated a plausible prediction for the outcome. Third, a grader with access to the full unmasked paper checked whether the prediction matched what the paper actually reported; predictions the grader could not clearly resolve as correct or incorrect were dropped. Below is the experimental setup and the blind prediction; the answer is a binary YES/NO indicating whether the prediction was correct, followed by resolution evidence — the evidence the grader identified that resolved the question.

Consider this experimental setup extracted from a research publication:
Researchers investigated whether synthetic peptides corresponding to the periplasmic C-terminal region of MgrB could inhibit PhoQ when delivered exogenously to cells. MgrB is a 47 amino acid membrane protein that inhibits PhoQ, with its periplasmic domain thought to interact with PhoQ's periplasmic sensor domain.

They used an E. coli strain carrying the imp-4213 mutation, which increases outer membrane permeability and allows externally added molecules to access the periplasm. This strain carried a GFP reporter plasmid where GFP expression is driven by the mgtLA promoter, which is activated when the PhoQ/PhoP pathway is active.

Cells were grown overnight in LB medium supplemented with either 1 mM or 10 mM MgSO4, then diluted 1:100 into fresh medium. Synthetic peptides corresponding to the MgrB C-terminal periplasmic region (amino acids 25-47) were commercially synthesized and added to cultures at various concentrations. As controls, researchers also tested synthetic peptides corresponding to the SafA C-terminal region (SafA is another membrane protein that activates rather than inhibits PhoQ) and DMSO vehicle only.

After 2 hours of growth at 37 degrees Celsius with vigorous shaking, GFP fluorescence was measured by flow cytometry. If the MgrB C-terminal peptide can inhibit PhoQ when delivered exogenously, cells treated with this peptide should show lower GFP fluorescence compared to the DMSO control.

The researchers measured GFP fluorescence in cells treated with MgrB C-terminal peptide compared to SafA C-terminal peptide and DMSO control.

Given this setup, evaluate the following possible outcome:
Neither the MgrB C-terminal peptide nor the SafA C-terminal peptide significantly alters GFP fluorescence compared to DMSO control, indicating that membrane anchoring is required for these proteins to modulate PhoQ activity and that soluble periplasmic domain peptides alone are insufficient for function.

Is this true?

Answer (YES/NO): NO